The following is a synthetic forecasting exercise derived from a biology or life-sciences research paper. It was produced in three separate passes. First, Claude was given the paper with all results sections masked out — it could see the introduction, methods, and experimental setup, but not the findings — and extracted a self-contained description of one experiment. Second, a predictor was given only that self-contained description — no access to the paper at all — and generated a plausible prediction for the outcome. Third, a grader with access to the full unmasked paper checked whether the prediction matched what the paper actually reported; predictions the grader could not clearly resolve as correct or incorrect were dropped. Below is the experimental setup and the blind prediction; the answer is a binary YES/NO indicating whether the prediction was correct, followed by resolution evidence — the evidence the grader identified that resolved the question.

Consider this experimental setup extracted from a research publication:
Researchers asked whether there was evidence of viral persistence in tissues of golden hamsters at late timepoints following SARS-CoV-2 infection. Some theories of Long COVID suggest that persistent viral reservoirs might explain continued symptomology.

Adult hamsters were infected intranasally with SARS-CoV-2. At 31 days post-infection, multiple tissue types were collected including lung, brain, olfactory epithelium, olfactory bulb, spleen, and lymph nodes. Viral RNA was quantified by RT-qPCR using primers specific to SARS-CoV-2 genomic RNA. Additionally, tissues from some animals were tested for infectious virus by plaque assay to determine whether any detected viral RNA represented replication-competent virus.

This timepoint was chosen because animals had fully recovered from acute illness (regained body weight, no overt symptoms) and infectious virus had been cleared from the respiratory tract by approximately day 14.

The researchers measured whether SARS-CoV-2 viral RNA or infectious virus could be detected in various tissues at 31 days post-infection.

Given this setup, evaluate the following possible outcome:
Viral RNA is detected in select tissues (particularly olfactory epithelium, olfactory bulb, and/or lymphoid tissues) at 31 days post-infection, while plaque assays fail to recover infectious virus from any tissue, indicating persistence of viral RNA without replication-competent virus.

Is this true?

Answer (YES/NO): NO